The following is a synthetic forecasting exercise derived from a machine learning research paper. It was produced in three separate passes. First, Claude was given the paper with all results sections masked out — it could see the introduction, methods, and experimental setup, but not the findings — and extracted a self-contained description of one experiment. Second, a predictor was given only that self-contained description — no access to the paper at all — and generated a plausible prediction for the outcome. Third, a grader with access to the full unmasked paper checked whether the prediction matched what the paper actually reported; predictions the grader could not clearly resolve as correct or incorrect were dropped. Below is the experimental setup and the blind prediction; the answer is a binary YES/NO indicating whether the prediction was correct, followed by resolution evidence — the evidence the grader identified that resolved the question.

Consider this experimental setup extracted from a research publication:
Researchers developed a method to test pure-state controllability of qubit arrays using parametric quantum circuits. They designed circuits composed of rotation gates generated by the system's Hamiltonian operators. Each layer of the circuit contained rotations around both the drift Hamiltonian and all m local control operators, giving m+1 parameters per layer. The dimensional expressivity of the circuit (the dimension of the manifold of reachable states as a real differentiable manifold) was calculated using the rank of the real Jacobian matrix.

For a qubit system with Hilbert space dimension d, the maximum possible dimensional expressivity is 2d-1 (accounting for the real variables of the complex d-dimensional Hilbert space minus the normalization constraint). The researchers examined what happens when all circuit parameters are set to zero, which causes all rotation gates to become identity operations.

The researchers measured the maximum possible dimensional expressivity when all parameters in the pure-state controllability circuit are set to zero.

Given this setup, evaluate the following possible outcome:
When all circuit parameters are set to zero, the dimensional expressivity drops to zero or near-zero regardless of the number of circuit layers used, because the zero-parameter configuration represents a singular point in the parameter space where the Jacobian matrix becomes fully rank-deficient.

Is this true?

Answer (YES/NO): NO